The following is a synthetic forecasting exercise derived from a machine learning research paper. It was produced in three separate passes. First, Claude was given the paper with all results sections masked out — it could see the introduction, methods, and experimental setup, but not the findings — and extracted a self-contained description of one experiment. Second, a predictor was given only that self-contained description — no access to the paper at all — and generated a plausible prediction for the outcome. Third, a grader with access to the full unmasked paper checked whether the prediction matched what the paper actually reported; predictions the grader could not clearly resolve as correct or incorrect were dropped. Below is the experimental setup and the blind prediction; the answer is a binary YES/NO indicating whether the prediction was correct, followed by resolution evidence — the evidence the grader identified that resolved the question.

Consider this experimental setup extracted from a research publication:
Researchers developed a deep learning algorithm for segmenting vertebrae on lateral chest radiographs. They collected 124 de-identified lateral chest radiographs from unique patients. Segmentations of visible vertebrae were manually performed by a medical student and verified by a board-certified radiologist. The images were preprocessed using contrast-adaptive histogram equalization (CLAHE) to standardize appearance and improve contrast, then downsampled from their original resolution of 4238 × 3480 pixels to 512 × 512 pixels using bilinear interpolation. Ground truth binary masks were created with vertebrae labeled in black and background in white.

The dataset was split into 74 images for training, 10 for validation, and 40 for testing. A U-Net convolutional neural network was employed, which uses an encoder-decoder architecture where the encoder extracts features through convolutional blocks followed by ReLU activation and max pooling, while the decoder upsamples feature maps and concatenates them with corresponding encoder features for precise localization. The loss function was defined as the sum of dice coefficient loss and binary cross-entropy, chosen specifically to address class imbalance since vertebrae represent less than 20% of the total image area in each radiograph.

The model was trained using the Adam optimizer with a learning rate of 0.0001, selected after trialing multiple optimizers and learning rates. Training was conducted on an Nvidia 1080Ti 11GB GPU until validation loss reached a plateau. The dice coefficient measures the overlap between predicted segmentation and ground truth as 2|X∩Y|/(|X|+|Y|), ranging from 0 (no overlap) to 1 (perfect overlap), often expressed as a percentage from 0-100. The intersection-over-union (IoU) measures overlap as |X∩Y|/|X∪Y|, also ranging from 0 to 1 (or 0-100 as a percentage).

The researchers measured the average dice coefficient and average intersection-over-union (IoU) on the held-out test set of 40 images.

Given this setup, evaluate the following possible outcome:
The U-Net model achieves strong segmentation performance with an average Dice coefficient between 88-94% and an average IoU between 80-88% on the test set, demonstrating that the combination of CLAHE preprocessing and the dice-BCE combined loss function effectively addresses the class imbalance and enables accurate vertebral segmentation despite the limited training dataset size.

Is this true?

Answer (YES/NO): YES